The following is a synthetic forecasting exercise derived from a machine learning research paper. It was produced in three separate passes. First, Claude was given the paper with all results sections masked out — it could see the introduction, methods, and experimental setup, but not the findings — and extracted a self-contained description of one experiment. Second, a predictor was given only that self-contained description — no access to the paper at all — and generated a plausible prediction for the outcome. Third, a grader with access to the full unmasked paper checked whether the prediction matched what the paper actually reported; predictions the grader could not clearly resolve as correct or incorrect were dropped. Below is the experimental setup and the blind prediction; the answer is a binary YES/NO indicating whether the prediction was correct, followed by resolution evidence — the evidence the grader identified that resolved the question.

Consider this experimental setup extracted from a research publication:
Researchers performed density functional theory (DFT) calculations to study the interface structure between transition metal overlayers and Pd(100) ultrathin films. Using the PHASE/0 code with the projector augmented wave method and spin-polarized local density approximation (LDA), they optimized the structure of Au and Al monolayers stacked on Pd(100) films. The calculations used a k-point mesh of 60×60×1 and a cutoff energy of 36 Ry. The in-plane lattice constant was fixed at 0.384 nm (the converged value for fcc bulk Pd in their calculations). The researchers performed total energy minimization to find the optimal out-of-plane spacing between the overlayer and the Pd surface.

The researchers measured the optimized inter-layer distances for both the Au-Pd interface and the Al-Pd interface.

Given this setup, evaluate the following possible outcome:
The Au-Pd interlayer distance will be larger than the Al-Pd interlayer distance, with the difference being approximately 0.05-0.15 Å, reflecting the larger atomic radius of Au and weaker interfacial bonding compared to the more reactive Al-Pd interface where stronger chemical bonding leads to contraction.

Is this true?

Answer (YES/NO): NO